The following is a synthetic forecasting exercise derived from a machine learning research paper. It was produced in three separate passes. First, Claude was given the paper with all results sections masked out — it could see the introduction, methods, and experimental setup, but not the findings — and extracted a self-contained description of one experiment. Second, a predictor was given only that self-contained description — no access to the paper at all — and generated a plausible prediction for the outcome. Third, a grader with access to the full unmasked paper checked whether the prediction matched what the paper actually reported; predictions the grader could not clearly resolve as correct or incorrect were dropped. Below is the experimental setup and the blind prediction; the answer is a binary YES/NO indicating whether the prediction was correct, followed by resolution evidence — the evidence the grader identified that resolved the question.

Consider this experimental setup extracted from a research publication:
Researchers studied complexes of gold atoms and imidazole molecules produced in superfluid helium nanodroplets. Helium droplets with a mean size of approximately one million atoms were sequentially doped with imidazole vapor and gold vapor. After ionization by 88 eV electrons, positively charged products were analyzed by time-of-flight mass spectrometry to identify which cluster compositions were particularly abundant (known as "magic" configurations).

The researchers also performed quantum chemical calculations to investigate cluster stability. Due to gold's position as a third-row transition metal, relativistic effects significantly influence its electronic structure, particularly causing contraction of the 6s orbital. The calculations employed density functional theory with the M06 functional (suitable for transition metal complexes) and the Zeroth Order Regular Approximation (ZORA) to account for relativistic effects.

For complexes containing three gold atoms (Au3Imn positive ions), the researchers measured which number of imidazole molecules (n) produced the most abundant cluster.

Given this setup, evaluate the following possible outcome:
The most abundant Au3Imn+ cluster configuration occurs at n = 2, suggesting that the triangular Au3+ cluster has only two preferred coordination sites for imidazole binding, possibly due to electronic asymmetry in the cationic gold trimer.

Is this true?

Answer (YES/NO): NO